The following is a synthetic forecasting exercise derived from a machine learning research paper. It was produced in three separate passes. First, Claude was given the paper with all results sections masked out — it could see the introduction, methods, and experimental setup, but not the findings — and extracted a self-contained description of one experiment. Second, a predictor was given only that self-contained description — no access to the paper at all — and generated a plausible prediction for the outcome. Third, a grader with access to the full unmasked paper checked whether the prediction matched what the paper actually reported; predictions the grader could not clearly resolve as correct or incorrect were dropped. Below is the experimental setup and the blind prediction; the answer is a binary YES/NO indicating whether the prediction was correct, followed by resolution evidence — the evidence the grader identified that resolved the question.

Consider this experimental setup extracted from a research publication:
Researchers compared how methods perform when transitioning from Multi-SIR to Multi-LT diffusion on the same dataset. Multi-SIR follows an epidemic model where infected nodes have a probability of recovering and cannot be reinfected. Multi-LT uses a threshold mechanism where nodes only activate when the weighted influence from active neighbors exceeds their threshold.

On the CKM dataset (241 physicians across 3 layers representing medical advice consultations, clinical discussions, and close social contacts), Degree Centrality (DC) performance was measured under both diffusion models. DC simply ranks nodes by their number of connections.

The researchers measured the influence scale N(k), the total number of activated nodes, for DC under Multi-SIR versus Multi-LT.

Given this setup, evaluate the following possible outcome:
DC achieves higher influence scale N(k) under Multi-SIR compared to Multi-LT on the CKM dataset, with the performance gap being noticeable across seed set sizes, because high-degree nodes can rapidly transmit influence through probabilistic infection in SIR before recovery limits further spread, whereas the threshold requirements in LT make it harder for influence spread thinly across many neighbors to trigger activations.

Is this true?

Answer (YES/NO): YES